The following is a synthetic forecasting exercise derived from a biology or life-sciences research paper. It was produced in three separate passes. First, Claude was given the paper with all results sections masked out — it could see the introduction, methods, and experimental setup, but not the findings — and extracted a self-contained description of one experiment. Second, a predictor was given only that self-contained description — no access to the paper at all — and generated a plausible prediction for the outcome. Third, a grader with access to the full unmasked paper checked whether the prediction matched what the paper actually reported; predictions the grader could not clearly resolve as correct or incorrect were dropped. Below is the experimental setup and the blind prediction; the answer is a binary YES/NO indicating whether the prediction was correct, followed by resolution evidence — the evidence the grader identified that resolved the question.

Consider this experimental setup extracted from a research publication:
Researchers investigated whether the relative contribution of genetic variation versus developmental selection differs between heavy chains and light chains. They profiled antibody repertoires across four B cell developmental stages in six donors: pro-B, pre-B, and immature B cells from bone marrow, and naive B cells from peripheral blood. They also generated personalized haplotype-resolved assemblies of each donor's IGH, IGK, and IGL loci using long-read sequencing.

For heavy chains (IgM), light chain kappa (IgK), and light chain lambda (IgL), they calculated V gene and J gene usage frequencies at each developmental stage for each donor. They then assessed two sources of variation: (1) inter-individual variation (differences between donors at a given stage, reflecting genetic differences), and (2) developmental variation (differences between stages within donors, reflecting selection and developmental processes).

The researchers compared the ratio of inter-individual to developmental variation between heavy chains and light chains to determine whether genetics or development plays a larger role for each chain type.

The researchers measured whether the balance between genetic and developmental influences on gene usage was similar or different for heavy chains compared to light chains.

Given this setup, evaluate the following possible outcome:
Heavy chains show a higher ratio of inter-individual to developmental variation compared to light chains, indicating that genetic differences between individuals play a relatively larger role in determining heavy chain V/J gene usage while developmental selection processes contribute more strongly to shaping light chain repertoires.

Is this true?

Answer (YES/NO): YES